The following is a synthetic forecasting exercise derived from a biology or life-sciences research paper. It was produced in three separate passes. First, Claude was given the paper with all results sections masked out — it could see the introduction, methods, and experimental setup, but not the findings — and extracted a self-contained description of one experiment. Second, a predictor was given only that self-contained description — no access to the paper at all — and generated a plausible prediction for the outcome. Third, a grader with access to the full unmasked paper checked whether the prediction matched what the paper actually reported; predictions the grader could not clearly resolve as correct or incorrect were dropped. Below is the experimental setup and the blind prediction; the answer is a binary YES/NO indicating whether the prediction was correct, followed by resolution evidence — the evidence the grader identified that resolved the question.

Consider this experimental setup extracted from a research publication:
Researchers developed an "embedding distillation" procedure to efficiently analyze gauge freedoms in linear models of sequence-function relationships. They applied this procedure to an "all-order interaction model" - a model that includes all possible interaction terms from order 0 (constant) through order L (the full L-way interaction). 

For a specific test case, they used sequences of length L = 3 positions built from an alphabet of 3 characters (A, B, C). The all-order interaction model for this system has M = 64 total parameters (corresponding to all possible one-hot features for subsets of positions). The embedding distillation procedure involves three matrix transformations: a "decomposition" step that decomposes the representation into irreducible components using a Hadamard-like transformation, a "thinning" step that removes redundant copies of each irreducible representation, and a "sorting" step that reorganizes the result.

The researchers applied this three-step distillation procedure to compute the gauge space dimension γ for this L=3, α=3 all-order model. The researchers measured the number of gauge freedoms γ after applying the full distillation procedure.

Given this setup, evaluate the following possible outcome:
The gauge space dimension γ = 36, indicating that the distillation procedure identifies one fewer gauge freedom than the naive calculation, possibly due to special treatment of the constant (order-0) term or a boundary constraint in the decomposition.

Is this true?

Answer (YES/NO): NO